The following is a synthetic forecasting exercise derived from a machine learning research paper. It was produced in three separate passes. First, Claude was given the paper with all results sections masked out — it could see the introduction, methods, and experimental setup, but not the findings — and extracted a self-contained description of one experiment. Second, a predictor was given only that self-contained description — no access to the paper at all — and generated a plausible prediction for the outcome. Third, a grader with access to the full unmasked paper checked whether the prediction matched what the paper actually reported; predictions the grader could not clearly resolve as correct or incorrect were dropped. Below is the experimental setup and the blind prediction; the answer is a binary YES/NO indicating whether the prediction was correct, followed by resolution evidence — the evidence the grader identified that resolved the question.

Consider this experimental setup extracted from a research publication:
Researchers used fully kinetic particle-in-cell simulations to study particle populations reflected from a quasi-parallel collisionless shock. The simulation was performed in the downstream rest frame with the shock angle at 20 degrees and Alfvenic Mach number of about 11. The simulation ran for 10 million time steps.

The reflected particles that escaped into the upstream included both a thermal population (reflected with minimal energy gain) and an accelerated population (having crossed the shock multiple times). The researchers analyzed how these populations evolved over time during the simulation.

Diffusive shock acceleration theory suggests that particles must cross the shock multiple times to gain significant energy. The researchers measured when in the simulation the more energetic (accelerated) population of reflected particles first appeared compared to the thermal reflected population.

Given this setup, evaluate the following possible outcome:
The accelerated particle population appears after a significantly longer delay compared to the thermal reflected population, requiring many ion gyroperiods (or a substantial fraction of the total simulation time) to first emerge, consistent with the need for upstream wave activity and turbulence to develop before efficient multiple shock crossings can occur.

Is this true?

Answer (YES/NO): YES